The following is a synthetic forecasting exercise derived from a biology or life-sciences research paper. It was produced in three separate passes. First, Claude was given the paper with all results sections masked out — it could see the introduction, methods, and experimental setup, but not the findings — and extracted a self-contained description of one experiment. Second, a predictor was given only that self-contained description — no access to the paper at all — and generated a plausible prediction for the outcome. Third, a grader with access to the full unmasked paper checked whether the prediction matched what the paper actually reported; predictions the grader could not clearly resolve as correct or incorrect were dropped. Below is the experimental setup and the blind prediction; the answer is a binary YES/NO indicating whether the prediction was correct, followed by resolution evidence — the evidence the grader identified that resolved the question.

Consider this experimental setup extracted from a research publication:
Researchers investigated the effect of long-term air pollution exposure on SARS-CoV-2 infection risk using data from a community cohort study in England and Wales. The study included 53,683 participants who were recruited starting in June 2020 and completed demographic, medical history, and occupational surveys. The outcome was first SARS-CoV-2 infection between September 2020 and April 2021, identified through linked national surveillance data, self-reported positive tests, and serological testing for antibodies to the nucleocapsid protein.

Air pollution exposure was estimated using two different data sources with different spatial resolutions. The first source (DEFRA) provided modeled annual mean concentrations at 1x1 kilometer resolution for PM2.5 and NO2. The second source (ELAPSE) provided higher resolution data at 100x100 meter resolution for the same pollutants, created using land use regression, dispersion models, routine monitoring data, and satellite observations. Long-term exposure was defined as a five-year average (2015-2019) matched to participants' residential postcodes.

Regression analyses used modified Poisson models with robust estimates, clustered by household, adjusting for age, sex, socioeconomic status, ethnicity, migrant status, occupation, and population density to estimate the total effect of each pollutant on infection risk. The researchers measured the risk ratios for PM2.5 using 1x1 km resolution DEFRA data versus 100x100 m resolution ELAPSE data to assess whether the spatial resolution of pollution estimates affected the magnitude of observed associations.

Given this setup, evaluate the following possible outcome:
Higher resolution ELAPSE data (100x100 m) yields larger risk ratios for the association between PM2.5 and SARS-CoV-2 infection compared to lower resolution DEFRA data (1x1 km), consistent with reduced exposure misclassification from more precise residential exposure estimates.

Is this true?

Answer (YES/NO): NO